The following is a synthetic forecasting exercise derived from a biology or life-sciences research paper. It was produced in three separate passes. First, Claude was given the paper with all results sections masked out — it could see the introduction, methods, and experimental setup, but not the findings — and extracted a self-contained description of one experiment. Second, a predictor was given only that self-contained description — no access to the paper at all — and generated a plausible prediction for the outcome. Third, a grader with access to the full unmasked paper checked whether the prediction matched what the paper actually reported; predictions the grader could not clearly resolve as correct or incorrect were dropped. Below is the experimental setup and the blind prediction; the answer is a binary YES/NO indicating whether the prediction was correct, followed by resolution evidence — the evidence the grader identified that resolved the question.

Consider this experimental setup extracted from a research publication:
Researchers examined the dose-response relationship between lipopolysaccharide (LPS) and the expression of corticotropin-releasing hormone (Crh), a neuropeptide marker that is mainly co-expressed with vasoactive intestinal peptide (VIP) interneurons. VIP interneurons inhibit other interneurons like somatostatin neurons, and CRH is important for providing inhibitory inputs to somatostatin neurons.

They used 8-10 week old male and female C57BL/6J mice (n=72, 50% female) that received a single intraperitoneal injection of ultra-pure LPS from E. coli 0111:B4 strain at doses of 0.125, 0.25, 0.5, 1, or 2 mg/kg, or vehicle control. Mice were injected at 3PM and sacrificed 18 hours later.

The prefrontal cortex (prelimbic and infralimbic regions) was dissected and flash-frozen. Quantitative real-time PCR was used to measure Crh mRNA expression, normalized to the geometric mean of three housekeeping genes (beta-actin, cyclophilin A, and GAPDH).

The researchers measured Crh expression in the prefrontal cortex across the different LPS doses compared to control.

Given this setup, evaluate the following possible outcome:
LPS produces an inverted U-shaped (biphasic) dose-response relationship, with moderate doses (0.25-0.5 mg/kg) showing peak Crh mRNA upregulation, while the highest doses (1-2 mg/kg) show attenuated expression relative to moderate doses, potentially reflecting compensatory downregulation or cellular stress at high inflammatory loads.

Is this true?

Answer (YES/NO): NO